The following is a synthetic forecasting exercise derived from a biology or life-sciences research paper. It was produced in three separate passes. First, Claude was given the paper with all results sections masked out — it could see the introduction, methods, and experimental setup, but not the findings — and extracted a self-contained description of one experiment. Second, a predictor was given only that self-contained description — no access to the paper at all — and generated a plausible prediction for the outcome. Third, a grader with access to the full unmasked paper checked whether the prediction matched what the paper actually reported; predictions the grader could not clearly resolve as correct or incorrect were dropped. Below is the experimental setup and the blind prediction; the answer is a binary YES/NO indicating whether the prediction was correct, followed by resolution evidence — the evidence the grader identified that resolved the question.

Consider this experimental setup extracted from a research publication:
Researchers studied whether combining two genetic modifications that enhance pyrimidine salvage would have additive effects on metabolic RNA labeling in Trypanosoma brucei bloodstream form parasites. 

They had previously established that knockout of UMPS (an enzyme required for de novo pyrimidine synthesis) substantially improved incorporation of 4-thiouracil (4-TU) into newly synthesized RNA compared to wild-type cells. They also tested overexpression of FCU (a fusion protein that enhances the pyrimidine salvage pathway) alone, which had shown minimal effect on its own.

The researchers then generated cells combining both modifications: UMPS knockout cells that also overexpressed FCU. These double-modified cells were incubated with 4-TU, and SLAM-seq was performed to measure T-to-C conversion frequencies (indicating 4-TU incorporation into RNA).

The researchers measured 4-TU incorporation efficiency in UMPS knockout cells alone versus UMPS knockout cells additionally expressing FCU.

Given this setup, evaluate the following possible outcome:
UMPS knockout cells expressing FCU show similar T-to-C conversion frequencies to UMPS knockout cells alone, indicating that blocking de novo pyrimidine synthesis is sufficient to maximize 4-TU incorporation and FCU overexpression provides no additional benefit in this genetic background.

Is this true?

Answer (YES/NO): NO